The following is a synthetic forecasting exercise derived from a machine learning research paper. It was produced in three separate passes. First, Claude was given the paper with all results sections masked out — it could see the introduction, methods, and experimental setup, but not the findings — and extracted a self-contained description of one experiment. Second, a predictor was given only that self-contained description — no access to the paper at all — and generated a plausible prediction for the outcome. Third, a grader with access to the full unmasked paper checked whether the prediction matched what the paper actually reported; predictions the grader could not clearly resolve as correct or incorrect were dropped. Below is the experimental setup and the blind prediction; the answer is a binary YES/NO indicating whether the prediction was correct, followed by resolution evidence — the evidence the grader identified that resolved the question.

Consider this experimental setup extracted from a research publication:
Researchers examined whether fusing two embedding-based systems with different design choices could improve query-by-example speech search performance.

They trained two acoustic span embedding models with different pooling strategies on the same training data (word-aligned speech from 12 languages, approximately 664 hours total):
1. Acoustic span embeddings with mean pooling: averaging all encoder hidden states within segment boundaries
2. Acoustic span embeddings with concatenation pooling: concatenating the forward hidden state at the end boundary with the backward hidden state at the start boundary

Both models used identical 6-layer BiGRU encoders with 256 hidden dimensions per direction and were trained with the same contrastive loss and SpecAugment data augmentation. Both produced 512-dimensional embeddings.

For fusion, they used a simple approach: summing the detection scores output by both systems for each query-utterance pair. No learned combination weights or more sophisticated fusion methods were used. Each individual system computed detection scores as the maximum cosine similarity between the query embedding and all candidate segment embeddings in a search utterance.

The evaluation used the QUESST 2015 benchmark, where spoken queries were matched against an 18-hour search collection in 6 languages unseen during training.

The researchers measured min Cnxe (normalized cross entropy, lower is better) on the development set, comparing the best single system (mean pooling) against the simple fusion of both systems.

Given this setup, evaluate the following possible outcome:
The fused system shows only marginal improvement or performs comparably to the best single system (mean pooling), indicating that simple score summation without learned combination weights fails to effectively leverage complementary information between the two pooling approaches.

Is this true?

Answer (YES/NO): NO